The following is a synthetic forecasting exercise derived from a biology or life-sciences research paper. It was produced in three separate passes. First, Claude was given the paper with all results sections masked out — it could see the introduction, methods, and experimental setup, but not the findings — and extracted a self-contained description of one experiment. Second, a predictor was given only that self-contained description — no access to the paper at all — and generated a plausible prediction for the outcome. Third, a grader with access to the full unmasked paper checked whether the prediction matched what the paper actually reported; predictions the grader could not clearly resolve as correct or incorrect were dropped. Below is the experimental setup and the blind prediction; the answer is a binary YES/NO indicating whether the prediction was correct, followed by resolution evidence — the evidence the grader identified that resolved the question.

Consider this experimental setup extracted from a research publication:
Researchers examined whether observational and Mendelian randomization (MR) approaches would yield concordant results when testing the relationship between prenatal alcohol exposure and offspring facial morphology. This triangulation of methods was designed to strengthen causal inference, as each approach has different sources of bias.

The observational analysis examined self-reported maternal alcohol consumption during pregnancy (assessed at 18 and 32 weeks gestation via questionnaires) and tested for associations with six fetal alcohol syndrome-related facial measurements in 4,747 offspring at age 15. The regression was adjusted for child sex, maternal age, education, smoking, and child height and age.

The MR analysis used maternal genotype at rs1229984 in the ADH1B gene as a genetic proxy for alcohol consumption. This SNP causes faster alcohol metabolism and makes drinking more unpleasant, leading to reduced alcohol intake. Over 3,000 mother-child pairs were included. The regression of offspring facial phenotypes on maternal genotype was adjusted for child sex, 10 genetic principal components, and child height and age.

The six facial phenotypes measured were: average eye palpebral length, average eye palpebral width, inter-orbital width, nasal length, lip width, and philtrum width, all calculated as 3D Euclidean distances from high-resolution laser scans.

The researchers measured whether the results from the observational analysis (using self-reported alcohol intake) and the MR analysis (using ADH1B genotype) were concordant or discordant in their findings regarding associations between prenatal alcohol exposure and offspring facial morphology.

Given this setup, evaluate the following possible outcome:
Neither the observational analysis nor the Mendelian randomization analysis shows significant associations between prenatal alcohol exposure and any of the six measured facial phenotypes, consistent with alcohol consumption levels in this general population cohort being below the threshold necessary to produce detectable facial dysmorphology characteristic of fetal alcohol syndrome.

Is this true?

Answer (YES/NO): YES